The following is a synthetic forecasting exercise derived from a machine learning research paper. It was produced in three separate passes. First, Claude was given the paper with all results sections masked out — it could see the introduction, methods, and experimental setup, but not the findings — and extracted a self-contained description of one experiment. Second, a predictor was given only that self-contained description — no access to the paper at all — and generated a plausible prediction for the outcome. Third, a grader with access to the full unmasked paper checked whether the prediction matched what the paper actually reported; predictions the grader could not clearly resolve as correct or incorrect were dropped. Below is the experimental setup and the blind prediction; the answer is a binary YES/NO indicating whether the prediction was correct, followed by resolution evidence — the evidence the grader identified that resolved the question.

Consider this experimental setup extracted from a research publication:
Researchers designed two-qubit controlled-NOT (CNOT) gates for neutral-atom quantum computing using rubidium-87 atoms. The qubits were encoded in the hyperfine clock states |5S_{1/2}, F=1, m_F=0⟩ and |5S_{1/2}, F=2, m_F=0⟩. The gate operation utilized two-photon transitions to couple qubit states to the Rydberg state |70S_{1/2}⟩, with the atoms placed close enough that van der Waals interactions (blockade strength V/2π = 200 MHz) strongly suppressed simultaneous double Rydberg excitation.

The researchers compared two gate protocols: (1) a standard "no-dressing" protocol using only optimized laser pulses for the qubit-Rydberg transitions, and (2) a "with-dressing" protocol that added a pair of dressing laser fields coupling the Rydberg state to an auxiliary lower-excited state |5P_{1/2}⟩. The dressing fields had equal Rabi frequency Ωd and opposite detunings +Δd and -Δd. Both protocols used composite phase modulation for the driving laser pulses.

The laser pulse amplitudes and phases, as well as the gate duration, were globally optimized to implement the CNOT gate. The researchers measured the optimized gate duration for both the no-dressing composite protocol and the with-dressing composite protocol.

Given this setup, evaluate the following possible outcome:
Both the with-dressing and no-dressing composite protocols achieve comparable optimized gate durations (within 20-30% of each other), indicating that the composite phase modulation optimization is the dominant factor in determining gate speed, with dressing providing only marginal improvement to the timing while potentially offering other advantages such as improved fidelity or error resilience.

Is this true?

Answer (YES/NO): NO